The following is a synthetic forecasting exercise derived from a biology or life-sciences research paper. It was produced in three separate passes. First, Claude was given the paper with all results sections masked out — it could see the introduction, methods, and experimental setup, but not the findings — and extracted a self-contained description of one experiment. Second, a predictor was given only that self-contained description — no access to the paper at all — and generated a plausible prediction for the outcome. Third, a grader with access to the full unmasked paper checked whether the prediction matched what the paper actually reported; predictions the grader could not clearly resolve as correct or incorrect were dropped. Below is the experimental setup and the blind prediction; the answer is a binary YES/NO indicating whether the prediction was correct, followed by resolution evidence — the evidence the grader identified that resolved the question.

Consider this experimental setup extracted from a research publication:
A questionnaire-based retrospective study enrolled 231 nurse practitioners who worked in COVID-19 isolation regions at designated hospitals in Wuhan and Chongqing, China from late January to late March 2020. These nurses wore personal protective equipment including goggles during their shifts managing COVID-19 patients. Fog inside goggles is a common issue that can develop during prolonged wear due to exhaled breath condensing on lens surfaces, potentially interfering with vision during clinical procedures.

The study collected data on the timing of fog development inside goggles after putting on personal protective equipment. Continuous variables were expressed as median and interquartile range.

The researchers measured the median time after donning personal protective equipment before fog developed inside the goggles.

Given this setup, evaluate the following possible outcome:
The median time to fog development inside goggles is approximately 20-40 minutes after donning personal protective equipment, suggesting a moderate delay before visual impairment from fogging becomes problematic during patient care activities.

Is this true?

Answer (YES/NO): NO